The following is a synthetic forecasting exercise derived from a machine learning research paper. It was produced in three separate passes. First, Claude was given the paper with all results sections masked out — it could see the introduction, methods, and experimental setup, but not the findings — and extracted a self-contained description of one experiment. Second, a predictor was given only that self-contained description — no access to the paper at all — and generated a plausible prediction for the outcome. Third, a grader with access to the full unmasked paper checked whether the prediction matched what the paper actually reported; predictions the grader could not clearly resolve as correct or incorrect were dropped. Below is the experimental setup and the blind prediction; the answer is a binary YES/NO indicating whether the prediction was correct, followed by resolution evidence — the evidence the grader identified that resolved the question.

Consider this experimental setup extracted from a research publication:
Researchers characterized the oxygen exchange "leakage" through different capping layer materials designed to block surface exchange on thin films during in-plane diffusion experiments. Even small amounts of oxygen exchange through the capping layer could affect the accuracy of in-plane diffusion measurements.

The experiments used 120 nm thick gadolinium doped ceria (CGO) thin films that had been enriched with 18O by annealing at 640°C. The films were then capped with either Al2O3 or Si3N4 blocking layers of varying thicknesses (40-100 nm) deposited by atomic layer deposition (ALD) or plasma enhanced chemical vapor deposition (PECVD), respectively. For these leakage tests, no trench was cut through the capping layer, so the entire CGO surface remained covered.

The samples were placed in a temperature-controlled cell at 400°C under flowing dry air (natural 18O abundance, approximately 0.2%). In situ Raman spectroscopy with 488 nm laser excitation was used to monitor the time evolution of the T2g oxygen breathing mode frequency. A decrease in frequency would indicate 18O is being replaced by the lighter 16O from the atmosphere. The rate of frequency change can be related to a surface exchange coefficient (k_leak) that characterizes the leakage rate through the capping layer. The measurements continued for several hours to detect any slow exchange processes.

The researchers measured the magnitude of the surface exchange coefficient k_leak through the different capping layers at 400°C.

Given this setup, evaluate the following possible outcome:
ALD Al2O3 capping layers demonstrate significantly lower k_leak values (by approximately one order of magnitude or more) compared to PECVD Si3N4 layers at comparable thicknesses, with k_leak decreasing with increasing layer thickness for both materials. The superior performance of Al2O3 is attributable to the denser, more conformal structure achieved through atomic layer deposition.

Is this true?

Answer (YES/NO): NO